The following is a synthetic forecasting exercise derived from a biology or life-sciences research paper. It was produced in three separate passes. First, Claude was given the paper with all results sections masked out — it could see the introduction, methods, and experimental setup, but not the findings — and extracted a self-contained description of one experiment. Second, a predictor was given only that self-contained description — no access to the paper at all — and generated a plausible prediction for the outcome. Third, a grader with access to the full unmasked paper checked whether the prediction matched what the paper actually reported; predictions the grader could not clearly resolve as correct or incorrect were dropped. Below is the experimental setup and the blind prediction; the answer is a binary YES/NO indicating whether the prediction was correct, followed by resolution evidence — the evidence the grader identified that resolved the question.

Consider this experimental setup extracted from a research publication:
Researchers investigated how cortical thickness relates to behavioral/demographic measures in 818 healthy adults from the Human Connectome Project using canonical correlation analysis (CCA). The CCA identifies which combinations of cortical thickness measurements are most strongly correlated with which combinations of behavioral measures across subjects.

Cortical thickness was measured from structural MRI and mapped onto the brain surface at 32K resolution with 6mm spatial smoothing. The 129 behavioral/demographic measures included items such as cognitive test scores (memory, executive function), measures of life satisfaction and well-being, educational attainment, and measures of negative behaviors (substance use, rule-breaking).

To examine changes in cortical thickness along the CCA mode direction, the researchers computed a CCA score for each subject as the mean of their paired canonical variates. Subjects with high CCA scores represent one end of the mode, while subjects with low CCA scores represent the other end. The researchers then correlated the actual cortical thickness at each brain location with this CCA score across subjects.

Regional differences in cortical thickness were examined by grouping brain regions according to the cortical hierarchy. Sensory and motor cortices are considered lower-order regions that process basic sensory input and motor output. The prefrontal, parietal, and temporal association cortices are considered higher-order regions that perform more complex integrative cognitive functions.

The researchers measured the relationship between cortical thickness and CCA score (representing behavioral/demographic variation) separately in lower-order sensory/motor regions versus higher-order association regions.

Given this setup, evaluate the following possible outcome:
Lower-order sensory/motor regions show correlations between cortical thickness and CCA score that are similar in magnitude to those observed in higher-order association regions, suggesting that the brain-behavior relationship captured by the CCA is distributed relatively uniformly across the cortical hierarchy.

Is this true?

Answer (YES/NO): NO